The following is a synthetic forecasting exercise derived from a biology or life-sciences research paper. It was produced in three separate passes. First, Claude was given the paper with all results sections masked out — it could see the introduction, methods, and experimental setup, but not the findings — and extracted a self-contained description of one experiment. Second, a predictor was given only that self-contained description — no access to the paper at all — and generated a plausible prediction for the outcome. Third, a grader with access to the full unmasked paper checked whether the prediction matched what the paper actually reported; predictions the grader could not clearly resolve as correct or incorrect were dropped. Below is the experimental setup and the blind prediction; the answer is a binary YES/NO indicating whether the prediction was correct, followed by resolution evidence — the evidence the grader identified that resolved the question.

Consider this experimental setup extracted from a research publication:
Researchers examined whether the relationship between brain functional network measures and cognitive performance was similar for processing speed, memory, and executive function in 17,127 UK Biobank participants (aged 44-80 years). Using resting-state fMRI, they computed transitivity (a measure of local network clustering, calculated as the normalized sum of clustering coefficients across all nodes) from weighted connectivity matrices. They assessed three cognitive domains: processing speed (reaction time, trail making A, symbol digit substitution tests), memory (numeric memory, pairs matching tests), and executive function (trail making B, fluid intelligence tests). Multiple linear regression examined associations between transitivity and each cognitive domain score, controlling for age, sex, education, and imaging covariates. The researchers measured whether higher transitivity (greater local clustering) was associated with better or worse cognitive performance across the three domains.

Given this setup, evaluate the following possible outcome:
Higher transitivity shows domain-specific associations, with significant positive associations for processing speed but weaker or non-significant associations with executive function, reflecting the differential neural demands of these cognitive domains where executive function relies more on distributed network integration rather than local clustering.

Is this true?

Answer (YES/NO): NO